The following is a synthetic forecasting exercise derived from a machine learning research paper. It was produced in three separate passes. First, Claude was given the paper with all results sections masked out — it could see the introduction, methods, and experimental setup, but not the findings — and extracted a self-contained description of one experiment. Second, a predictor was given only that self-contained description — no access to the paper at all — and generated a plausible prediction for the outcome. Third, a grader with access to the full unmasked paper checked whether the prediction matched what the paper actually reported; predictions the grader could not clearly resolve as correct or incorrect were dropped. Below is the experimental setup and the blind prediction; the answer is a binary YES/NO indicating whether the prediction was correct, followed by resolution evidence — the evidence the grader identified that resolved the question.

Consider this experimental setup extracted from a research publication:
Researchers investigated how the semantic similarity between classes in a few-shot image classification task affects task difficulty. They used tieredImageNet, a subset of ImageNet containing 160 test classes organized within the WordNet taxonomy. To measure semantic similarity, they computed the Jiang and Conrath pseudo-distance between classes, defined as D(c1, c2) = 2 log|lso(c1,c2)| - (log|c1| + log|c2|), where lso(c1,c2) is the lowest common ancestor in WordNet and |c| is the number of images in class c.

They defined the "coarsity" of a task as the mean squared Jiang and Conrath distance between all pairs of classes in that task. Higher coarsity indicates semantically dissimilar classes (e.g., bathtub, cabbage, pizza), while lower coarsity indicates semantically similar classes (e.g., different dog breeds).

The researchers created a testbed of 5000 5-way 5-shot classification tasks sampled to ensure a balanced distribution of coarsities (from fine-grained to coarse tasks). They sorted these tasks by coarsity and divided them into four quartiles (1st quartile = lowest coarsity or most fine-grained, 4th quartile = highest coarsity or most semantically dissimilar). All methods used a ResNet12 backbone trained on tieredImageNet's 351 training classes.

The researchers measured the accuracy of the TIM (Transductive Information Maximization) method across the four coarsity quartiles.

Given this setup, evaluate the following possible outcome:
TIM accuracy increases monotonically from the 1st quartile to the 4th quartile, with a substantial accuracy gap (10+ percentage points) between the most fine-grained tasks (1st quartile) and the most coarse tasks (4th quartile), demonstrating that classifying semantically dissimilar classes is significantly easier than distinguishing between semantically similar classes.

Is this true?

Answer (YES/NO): YES